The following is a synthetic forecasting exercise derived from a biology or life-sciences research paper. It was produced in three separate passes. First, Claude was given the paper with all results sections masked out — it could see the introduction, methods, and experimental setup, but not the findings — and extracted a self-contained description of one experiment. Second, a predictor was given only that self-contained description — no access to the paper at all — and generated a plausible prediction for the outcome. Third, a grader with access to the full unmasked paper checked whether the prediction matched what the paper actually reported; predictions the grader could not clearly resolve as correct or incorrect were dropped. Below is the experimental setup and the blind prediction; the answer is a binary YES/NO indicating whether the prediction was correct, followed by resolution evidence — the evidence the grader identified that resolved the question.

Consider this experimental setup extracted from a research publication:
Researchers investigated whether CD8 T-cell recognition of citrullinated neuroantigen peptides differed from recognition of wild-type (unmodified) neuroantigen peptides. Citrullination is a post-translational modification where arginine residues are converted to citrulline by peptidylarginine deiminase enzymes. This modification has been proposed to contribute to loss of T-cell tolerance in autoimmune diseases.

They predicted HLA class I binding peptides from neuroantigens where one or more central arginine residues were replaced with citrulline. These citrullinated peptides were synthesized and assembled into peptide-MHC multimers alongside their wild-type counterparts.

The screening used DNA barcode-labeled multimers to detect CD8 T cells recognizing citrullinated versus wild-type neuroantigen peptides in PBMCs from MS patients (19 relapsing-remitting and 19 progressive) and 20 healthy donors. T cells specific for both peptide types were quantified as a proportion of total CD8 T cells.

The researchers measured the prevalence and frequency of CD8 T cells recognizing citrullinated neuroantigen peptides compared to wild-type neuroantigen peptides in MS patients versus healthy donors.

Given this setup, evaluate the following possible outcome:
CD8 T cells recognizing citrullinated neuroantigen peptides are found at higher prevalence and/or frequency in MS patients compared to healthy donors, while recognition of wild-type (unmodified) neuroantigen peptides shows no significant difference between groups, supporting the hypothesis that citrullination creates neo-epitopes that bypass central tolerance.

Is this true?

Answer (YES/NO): NO